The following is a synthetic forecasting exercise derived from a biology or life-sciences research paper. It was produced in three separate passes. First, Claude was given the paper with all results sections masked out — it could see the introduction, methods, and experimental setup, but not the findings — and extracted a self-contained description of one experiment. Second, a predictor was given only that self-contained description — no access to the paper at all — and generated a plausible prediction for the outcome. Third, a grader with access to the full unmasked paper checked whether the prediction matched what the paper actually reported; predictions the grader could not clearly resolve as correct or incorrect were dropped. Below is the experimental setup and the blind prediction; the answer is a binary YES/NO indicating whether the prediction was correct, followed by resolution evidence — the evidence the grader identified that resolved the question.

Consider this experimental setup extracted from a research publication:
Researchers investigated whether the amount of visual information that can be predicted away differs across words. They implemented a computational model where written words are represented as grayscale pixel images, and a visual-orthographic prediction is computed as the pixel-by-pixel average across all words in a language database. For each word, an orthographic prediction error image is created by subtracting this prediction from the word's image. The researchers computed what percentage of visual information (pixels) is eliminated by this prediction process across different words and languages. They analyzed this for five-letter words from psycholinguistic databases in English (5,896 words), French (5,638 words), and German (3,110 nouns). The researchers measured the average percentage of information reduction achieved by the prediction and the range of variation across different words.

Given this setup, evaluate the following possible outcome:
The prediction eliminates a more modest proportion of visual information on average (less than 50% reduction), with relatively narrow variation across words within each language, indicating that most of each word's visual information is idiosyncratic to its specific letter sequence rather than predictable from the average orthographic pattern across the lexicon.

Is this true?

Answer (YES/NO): NO